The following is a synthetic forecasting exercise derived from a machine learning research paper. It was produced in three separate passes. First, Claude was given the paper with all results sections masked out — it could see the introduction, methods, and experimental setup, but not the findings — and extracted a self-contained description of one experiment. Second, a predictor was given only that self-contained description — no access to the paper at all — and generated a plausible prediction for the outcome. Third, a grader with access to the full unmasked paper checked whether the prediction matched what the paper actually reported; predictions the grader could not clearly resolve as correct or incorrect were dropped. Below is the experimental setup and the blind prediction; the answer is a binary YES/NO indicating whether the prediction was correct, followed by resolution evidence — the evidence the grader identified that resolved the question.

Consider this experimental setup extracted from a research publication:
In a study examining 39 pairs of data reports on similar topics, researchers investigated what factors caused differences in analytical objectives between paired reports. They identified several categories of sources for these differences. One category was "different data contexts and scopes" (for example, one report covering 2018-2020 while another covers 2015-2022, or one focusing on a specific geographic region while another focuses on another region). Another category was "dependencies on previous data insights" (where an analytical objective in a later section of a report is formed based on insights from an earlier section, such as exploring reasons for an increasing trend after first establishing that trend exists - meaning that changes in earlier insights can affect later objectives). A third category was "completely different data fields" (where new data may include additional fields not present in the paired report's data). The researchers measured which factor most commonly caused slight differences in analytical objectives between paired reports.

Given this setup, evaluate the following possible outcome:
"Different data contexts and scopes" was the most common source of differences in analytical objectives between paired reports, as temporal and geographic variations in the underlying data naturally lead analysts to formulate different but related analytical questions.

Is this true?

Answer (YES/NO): YES